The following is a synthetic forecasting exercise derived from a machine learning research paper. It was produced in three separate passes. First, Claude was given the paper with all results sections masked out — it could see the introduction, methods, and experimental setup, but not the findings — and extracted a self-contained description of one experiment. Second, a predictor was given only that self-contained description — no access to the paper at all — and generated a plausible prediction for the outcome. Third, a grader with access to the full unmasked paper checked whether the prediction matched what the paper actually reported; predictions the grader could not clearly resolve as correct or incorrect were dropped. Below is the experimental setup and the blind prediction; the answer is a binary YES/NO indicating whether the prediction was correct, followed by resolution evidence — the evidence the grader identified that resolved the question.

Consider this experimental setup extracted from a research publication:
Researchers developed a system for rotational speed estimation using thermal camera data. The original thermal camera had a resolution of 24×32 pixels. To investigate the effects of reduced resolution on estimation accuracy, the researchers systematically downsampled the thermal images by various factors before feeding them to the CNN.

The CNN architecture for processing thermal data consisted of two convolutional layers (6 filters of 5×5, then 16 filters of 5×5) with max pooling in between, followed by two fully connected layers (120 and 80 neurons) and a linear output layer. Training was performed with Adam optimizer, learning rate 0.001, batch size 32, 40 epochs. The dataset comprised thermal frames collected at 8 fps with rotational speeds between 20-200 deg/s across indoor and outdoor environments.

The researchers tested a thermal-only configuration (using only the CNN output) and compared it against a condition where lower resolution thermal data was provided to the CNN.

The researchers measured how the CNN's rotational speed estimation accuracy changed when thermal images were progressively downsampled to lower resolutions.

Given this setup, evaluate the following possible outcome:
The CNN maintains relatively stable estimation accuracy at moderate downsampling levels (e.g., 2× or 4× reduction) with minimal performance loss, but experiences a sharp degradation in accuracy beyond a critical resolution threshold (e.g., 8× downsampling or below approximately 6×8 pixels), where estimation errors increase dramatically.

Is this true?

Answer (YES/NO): NO